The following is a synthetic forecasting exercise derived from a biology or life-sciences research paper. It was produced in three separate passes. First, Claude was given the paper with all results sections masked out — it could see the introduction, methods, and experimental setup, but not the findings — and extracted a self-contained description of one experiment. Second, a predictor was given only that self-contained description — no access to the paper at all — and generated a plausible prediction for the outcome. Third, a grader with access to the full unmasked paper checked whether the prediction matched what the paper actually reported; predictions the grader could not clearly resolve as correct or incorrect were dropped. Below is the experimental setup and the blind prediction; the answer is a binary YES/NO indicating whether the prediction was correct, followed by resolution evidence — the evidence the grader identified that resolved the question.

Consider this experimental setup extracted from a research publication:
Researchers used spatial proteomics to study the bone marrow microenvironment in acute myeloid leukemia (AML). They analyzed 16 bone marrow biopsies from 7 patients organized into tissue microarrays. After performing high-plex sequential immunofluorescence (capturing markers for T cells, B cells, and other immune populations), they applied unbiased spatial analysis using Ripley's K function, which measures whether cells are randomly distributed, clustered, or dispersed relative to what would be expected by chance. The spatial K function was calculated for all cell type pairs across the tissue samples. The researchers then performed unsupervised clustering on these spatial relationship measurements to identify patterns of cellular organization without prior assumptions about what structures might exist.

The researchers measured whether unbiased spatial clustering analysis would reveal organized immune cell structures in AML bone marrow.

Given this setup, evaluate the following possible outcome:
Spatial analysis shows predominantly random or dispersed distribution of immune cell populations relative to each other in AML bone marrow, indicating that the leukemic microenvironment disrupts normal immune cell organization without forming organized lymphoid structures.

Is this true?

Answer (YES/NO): NO